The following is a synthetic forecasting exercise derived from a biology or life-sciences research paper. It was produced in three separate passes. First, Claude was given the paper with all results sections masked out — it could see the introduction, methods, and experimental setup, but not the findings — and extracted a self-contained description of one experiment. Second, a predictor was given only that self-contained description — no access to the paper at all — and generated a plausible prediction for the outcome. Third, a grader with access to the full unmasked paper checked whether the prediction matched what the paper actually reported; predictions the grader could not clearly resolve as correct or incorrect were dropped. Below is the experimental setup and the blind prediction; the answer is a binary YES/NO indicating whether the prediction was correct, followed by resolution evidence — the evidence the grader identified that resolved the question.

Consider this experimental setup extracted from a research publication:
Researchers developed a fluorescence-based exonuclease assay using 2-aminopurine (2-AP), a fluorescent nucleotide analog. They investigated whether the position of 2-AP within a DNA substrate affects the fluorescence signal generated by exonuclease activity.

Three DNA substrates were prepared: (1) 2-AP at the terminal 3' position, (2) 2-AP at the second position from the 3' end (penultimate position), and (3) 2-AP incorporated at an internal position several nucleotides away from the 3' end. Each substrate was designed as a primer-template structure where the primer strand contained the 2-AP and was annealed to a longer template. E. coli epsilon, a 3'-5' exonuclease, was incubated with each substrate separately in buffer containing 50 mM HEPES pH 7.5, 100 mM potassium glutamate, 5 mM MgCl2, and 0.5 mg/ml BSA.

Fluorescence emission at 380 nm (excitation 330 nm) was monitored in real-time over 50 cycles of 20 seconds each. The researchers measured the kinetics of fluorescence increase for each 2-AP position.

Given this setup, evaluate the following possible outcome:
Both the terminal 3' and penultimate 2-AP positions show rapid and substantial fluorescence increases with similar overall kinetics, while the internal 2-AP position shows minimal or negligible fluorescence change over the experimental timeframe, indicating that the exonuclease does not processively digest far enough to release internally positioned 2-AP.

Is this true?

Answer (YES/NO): NO